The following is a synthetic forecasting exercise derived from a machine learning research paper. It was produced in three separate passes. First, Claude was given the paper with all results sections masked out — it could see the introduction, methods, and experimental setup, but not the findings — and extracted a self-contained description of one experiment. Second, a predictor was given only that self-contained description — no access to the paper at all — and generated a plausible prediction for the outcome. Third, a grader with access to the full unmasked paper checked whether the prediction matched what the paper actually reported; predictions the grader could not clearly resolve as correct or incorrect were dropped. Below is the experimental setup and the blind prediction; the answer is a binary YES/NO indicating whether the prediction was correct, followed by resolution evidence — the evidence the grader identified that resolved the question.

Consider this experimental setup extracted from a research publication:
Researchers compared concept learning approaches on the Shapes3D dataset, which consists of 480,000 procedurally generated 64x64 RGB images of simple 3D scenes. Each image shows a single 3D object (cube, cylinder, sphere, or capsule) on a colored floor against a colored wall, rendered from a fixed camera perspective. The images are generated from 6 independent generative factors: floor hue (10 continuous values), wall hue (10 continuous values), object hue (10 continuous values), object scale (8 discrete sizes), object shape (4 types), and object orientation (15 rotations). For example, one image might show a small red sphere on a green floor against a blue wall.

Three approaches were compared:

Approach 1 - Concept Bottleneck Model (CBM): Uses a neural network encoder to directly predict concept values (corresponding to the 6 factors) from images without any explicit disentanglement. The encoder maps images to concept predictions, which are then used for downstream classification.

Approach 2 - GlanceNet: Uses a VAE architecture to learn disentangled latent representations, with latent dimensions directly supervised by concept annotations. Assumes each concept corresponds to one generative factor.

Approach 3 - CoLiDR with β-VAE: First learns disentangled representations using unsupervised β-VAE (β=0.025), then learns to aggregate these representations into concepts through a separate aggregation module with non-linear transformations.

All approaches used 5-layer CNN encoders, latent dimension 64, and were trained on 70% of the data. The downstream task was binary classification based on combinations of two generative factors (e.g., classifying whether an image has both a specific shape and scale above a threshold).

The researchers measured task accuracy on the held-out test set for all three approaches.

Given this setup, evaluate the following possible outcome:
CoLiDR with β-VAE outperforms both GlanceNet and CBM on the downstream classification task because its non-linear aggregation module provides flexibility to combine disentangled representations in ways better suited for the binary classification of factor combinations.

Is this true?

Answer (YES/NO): YES